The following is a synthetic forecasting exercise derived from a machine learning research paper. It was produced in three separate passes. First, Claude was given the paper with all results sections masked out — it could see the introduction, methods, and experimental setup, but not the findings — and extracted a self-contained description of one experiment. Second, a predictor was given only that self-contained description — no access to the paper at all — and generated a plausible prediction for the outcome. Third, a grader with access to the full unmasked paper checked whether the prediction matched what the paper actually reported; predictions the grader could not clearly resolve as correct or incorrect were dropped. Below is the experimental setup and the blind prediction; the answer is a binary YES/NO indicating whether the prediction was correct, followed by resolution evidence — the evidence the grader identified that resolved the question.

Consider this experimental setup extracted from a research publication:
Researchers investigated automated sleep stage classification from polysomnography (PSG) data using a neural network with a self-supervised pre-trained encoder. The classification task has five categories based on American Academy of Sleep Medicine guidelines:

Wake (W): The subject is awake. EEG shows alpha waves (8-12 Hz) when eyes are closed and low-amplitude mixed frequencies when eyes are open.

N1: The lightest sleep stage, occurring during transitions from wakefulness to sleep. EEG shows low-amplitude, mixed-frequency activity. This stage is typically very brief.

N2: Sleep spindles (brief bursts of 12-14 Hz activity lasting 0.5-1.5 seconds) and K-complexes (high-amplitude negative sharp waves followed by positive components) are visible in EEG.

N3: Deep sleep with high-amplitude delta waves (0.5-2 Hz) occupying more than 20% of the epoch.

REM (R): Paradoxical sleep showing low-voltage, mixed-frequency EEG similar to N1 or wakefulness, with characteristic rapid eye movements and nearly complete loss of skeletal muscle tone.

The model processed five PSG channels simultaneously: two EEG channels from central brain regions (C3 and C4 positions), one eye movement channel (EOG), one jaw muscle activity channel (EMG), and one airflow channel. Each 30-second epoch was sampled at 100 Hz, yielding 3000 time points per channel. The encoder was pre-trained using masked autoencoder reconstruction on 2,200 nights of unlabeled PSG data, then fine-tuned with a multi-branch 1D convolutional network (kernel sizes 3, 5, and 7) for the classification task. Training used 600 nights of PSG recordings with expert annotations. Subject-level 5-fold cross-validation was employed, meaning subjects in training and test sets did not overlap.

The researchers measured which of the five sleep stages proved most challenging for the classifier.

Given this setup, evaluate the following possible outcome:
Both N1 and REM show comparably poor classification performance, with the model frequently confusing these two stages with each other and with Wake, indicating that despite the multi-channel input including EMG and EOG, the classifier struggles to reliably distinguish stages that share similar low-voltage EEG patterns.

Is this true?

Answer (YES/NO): NO